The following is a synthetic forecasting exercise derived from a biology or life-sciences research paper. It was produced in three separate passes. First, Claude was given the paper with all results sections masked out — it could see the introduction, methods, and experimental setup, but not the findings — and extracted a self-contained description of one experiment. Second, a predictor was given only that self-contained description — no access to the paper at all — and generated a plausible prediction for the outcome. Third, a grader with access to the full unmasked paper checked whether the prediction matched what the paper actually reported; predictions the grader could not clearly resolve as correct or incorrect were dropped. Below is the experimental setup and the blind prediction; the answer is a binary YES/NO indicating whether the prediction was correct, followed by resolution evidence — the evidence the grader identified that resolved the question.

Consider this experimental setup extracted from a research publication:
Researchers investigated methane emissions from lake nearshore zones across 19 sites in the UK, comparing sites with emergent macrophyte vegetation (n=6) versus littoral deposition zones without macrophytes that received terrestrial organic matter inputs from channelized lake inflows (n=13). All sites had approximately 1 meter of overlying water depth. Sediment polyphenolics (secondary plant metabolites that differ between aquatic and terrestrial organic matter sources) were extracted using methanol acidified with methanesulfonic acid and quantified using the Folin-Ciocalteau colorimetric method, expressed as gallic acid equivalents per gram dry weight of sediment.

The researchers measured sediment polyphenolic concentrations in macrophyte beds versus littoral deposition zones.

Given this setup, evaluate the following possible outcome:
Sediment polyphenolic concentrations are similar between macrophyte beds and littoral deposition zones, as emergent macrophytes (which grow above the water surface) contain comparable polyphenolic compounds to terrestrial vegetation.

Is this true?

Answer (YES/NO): NO